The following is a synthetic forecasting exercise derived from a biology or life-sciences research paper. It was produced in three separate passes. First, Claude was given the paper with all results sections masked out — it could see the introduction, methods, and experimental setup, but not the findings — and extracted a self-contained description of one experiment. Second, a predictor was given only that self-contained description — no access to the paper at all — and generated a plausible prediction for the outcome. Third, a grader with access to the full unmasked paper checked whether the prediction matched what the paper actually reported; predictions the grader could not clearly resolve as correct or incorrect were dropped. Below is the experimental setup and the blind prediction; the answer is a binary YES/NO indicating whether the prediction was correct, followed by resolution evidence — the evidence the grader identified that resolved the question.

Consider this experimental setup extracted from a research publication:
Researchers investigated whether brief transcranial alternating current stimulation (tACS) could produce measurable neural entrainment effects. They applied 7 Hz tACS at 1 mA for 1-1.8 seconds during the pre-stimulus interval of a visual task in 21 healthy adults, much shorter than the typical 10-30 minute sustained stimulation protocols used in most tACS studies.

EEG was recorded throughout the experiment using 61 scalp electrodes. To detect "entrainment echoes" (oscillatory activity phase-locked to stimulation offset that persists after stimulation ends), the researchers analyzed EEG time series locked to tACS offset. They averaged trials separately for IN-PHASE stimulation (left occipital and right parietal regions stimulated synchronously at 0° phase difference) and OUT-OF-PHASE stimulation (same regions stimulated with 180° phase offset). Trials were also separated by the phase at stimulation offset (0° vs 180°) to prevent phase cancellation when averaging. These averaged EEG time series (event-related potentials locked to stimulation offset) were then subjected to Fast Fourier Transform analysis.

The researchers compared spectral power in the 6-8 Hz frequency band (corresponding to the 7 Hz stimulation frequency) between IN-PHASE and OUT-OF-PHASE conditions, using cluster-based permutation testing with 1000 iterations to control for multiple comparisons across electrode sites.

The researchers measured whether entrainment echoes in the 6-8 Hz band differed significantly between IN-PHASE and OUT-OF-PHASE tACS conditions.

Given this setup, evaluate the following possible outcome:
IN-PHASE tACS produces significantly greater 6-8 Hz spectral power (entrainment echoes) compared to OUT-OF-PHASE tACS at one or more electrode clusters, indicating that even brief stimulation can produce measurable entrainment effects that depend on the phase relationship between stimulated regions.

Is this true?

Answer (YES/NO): YES